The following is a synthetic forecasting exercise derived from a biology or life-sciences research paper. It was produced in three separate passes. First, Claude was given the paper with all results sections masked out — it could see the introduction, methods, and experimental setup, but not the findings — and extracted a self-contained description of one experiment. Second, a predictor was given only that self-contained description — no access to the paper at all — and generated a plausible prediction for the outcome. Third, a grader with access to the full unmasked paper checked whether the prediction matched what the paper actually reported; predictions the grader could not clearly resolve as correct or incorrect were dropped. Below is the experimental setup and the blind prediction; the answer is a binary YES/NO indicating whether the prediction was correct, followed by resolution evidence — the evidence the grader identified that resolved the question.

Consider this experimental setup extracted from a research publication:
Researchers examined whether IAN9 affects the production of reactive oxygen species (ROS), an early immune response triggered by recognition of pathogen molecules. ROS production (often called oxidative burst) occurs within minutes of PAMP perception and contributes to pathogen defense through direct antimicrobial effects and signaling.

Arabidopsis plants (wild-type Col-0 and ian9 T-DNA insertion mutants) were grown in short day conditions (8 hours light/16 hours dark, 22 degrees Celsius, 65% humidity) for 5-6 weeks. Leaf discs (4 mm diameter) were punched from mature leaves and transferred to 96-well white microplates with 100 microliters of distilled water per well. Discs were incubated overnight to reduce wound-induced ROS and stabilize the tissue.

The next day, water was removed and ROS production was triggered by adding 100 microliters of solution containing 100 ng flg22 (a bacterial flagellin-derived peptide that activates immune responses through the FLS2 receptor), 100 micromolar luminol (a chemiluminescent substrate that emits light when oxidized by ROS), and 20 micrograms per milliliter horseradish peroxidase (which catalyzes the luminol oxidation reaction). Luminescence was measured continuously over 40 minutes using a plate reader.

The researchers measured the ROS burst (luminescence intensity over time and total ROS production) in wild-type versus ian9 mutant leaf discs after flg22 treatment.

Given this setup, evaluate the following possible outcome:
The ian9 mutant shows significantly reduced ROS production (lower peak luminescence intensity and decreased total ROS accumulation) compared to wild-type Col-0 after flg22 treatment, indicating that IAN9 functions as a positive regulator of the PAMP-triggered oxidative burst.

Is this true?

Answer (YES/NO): NO